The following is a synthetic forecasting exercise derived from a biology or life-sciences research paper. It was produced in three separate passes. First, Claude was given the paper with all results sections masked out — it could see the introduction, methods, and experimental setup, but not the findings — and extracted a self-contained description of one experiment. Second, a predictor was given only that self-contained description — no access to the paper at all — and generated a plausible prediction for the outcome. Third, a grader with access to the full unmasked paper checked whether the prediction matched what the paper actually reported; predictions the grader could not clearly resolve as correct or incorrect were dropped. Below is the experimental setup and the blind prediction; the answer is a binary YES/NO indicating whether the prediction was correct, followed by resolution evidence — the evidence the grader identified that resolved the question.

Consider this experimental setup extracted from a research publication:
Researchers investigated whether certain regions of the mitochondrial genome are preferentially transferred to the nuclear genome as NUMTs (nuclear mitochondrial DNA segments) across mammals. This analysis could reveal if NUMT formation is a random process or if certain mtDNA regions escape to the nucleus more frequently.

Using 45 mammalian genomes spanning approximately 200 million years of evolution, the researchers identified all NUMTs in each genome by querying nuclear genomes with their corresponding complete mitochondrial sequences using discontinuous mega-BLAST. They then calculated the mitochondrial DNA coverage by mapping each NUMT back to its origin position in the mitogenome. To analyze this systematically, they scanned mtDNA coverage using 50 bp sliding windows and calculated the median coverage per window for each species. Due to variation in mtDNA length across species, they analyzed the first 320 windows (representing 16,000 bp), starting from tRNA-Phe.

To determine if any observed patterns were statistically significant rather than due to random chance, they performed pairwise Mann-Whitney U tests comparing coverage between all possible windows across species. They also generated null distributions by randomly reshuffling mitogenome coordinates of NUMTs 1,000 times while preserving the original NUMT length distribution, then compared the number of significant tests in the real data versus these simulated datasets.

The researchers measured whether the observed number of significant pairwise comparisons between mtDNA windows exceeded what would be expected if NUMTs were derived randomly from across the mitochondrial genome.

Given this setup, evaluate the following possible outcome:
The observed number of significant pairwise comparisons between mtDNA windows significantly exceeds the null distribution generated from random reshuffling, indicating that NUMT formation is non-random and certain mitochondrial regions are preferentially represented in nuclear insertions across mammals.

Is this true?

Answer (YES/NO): YES